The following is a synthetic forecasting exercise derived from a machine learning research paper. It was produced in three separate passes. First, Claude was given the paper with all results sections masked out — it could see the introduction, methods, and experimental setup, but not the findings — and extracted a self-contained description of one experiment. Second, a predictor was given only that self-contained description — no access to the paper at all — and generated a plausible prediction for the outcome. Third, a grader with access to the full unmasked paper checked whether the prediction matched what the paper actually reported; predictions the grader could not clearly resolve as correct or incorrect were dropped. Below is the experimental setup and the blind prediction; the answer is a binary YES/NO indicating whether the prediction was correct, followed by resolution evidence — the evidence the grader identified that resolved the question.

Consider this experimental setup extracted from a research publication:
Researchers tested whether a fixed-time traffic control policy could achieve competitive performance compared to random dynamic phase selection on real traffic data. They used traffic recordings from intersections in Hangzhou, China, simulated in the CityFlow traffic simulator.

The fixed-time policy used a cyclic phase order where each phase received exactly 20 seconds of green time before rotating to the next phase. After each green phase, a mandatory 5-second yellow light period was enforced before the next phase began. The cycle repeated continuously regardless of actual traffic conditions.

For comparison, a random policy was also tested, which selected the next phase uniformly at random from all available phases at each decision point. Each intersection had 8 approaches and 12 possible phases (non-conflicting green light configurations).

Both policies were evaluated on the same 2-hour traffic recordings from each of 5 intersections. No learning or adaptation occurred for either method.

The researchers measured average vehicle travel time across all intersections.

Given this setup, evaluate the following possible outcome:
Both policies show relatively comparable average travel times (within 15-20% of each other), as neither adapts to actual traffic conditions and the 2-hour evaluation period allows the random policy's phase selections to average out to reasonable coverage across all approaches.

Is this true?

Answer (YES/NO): NO